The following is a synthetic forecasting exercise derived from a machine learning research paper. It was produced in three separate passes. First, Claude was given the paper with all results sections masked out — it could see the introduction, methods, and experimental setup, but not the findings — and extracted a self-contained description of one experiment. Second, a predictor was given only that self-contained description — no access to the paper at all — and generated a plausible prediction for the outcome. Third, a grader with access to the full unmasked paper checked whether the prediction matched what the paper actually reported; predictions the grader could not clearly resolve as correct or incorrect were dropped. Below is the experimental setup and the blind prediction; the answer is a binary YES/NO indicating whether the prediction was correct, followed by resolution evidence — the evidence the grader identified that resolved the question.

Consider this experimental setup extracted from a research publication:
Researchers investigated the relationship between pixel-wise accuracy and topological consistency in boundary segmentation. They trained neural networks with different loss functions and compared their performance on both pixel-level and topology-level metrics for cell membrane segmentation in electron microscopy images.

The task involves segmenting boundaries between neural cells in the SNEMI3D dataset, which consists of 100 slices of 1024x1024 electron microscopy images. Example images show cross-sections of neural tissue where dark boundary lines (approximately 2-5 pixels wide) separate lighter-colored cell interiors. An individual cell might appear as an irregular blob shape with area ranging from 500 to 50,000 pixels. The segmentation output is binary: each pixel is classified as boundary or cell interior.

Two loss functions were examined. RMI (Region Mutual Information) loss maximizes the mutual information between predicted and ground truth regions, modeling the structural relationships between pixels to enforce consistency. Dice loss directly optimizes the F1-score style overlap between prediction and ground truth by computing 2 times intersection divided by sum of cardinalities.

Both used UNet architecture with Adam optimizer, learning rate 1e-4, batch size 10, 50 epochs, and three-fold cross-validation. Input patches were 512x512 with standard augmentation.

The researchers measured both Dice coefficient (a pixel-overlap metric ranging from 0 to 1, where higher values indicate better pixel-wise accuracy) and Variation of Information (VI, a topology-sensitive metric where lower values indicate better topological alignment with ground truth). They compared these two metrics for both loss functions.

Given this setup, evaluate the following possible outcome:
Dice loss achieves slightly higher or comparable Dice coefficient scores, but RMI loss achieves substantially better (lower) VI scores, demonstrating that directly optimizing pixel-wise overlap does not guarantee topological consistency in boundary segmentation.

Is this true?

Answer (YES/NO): NO